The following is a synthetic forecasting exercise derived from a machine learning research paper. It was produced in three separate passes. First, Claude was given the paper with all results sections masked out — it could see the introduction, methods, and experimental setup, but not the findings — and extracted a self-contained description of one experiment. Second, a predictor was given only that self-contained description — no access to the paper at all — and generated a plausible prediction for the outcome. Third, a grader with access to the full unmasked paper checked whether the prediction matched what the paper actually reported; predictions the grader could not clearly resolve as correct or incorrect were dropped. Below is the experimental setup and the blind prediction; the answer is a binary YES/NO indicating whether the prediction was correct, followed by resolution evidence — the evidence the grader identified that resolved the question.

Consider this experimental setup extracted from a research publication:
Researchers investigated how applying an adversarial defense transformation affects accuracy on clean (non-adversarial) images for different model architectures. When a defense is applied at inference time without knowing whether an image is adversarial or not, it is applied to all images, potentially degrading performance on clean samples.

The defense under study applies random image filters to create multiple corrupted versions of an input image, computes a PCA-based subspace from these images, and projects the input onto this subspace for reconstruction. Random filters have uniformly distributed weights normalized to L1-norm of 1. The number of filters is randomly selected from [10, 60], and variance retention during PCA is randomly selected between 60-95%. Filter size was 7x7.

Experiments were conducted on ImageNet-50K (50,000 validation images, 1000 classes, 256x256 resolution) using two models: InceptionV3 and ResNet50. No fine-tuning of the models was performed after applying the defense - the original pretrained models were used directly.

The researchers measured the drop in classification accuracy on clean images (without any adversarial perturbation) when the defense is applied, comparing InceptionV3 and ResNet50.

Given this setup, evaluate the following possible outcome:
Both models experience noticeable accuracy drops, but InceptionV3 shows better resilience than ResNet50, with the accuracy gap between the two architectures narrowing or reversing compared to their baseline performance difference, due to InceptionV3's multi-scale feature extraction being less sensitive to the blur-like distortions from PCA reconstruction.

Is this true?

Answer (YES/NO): NO